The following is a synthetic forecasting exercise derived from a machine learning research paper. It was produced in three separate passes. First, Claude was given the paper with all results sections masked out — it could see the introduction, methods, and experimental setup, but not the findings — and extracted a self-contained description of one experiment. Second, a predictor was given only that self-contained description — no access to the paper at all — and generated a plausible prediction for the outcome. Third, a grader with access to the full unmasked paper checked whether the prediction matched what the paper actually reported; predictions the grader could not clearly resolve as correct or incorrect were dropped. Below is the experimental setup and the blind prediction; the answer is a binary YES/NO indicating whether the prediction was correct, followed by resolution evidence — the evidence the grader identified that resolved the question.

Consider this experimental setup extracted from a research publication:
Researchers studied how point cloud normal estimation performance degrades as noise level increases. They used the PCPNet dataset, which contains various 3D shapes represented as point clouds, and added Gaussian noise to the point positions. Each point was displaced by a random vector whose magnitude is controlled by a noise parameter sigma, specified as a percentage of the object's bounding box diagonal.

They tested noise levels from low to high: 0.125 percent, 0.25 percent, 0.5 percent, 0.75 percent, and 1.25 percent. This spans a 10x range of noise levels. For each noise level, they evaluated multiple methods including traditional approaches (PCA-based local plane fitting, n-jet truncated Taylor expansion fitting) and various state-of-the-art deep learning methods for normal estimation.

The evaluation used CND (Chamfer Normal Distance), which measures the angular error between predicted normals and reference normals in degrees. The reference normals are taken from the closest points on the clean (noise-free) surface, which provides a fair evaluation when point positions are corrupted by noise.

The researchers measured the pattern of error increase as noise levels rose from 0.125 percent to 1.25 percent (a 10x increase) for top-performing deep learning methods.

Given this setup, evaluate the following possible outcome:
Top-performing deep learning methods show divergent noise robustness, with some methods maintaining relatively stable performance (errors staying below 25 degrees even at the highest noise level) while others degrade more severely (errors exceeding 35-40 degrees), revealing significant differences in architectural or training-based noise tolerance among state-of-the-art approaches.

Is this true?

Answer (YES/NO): NO